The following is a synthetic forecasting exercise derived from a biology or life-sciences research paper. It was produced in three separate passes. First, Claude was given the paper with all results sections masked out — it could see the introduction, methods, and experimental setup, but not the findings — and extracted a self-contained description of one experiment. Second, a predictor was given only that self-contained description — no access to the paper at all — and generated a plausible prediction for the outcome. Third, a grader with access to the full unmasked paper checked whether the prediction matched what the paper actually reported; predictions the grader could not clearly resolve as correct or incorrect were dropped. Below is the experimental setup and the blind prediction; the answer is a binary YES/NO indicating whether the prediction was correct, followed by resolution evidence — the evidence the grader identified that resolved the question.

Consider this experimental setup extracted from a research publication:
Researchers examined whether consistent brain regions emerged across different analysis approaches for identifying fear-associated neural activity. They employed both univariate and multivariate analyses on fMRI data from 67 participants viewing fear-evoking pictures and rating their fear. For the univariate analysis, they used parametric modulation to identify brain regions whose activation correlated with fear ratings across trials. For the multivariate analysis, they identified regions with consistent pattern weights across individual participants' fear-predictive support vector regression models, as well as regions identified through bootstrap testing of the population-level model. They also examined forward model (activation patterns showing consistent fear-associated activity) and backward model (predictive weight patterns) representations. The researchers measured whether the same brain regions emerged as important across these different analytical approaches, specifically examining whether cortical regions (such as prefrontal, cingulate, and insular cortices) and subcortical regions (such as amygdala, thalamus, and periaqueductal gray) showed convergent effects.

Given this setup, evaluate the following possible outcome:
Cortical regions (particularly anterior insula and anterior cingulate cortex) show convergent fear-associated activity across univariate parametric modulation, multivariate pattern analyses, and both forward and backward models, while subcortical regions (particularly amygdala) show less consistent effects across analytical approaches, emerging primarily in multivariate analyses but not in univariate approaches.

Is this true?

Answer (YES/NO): NO